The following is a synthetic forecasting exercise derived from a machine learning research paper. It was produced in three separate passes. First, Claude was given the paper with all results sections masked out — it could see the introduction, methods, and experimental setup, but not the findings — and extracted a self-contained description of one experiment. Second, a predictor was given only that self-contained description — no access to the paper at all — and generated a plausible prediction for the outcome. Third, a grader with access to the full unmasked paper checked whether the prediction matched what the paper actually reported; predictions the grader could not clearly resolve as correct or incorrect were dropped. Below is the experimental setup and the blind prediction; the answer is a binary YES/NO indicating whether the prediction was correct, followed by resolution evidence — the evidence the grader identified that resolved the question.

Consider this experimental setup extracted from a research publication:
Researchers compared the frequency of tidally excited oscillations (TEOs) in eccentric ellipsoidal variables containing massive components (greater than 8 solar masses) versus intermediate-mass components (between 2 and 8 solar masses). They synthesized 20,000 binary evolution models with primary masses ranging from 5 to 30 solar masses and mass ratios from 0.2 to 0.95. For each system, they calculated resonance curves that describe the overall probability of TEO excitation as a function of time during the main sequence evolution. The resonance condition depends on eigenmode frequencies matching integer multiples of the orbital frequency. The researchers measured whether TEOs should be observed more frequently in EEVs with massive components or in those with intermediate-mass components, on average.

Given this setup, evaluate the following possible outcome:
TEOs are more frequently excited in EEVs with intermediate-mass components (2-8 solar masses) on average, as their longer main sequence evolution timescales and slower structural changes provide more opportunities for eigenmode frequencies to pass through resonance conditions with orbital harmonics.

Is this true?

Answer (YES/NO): NO